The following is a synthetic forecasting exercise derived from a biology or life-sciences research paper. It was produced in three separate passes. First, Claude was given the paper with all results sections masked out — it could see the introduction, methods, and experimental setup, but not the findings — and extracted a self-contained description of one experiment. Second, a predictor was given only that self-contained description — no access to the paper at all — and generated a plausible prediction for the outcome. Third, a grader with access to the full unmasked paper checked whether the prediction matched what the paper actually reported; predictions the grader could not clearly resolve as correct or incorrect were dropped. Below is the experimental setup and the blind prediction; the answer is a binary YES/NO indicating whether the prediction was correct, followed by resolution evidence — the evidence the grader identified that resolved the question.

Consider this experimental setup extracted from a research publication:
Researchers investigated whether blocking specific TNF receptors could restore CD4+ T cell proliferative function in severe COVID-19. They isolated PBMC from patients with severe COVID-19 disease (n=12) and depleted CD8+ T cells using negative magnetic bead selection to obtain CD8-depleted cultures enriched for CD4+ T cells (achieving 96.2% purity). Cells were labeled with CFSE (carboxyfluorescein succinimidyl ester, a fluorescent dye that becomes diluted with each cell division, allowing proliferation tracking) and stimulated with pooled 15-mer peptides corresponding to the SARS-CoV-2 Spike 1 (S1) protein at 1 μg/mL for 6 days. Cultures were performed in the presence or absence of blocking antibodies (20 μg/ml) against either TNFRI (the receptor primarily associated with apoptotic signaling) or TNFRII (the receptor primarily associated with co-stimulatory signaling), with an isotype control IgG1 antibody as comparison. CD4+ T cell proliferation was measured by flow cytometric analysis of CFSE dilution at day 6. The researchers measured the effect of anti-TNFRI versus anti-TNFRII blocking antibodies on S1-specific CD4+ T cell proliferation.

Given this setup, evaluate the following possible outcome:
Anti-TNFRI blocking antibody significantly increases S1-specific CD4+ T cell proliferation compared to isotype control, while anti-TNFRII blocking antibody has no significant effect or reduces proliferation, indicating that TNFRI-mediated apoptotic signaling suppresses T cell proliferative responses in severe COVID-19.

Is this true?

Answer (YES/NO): YES